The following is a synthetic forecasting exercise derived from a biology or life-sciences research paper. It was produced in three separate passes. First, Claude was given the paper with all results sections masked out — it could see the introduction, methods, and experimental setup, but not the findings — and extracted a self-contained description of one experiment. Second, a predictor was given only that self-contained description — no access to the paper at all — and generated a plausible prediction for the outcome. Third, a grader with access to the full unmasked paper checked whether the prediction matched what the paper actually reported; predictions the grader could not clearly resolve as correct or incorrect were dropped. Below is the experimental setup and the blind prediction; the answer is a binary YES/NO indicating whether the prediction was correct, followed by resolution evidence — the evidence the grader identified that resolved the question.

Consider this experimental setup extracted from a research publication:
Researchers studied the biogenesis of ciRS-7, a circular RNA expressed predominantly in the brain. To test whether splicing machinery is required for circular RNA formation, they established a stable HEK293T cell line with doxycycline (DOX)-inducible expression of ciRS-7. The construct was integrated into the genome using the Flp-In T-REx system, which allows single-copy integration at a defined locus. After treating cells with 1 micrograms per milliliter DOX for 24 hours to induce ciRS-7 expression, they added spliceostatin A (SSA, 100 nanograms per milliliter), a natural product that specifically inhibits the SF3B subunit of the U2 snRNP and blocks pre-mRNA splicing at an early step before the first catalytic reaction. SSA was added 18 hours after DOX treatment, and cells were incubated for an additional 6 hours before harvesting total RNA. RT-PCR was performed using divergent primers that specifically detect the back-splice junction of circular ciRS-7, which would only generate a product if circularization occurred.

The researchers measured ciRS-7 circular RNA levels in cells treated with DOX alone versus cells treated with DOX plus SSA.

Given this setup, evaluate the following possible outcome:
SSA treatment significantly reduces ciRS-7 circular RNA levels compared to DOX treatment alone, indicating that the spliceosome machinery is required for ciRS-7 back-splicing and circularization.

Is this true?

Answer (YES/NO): YES